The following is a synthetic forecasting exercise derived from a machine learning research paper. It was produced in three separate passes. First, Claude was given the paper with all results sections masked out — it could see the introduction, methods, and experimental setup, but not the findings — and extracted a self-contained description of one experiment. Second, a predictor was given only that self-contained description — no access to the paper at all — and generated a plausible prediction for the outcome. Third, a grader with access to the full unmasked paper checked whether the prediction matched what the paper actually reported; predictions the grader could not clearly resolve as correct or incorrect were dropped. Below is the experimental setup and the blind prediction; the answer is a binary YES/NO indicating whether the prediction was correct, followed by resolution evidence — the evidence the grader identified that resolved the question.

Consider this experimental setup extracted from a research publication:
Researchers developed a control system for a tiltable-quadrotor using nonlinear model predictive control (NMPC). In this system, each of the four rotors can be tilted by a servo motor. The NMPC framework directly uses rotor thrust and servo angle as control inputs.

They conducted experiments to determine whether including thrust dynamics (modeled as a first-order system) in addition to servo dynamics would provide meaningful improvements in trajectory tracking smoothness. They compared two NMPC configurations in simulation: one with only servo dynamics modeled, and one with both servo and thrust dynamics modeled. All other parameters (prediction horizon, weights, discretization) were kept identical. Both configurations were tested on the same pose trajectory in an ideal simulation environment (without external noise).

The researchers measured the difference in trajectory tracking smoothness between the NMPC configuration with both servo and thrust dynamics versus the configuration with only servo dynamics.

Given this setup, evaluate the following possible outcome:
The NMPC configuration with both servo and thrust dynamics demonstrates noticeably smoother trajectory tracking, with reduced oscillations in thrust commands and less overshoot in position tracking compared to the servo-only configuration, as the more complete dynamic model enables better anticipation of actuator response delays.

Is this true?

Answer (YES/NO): NO